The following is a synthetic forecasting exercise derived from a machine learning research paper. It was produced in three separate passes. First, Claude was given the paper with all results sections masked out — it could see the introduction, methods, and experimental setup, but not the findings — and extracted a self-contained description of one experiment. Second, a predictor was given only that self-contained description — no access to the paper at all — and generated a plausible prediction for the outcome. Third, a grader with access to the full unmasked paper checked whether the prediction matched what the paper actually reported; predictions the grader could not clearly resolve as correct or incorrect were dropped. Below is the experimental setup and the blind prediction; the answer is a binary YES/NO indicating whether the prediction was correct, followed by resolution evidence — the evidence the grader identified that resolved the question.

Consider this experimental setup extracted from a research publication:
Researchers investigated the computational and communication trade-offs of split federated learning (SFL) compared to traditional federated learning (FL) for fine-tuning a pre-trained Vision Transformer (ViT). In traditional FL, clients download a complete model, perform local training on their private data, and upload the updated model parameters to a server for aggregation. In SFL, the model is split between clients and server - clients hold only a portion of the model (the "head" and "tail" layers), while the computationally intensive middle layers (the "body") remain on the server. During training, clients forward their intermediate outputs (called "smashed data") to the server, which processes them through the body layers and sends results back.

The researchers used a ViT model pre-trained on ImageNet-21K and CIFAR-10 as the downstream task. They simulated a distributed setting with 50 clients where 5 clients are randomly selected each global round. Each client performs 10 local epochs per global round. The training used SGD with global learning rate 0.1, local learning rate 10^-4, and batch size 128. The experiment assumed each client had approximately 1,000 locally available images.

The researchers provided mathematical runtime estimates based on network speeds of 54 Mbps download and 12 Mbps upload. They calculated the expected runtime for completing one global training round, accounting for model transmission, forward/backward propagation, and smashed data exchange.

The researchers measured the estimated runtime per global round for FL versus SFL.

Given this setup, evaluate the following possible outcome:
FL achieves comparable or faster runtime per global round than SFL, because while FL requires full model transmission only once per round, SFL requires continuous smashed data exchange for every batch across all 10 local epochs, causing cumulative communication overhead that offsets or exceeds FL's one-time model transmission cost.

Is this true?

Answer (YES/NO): YES